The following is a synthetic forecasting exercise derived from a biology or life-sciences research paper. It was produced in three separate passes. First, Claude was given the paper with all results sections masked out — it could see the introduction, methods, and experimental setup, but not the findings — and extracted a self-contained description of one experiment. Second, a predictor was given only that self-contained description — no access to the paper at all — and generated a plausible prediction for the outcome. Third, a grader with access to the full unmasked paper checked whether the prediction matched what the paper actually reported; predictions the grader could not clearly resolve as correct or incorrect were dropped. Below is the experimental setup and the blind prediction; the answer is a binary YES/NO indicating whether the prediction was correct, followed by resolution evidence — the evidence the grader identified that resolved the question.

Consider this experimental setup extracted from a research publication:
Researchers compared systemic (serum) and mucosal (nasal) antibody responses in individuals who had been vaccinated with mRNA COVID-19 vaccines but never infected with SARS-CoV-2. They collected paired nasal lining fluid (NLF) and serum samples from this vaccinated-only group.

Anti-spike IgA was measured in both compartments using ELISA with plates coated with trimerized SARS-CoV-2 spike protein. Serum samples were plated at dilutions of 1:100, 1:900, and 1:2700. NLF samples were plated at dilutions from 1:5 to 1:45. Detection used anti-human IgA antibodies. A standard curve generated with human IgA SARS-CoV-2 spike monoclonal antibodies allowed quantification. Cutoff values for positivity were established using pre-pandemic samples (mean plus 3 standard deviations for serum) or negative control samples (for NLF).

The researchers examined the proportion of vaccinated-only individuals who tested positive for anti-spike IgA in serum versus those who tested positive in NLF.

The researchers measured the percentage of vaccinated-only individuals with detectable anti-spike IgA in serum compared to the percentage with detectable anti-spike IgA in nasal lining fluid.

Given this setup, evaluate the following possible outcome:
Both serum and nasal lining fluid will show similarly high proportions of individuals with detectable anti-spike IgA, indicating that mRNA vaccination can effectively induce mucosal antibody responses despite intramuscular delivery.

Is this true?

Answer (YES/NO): NO